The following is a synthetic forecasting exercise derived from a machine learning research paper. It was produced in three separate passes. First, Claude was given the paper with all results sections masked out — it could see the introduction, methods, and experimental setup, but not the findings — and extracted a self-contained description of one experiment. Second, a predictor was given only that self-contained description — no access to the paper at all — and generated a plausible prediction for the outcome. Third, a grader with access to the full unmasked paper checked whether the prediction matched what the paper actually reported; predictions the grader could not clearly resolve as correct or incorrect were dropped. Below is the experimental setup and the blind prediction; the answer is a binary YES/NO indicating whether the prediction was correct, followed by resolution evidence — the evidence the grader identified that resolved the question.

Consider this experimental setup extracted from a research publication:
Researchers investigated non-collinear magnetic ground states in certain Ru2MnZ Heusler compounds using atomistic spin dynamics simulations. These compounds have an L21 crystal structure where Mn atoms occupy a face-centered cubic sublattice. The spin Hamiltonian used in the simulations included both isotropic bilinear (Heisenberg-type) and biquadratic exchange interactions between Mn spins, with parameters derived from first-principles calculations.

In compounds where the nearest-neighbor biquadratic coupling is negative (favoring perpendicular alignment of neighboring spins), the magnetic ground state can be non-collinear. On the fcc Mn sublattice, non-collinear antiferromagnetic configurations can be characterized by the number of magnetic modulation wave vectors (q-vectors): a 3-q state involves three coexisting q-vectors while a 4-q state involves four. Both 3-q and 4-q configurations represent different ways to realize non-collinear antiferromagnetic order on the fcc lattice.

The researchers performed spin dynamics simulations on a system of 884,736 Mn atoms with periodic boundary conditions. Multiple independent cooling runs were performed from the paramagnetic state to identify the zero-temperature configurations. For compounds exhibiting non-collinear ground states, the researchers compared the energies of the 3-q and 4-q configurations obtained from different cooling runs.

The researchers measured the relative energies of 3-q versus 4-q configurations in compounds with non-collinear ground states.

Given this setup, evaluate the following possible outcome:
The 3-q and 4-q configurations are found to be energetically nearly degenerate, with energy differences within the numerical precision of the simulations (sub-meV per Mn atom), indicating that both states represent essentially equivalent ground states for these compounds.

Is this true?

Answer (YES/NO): YES